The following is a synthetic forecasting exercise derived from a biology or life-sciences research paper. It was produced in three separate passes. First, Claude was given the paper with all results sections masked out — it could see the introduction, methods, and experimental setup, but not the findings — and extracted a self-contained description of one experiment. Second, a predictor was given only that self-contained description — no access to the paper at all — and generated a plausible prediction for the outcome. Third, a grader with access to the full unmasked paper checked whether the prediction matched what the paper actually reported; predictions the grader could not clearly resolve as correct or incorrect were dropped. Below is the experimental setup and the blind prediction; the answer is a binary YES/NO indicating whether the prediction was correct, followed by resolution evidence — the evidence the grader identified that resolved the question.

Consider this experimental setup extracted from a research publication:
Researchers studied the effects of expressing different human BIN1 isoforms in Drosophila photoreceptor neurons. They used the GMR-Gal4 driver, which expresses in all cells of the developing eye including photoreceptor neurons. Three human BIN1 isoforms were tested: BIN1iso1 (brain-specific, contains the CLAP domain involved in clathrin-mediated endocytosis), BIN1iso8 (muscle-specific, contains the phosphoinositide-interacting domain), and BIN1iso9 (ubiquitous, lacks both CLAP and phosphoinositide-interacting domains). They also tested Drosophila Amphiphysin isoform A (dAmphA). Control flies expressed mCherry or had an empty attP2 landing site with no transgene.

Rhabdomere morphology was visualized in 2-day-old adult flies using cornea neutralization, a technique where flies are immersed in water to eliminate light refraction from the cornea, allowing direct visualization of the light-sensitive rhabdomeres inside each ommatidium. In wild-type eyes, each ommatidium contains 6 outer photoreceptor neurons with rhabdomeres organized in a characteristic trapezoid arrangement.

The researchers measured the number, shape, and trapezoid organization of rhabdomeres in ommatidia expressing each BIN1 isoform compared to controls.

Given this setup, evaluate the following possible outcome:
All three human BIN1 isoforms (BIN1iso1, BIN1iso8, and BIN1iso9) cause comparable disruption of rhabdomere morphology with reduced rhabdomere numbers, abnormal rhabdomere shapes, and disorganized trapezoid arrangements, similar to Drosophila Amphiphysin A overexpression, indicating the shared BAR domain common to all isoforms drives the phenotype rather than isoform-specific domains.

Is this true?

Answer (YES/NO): YES